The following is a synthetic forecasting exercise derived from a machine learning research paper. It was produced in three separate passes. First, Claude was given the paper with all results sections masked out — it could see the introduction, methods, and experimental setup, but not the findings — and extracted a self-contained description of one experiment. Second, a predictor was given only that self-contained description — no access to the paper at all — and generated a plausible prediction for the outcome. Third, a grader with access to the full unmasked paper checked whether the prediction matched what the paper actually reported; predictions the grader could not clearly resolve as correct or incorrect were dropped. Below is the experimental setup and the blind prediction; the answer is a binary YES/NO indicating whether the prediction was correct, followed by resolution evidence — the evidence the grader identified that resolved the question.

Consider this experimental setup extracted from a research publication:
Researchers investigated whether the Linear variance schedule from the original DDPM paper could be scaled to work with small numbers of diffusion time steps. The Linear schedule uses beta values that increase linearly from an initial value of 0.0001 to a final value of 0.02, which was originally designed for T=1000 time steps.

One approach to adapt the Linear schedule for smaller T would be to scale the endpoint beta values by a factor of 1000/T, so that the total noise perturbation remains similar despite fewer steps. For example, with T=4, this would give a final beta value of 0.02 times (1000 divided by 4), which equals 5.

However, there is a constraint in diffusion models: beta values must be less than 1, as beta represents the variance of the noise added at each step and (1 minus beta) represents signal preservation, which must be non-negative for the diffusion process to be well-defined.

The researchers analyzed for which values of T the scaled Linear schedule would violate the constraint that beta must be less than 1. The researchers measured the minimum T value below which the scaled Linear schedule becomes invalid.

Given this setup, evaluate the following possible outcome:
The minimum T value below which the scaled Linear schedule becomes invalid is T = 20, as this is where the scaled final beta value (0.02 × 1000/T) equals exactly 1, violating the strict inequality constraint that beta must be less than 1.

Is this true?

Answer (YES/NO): YES